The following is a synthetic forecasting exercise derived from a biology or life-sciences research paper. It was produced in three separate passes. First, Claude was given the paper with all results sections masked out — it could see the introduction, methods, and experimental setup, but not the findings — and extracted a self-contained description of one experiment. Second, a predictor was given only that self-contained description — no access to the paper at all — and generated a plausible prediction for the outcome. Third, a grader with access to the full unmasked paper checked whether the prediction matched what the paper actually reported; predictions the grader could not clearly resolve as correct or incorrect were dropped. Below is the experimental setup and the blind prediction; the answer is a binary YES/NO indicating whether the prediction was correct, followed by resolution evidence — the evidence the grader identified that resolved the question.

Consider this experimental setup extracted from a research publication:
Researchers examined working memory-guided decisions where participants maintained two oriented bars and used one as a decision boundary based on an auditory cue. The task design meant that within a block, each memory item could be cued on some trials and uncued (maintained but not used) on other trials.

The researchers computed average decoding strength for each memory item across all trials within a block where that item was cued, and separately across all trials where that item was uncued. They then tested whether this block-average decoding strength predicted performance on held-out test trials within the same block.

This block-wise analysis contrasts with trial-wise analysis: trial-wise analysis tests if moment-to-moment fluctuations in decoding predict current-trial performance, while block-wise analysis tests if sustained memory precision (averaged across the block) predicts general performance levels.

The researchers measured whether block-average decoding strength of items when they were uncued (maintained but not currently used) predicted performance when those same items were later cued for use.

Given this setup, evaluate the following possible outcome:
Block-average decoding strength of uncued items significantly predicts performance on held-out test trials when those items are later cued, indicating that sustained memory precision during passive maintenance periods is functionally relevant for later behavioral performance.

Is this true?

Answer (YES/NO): YES